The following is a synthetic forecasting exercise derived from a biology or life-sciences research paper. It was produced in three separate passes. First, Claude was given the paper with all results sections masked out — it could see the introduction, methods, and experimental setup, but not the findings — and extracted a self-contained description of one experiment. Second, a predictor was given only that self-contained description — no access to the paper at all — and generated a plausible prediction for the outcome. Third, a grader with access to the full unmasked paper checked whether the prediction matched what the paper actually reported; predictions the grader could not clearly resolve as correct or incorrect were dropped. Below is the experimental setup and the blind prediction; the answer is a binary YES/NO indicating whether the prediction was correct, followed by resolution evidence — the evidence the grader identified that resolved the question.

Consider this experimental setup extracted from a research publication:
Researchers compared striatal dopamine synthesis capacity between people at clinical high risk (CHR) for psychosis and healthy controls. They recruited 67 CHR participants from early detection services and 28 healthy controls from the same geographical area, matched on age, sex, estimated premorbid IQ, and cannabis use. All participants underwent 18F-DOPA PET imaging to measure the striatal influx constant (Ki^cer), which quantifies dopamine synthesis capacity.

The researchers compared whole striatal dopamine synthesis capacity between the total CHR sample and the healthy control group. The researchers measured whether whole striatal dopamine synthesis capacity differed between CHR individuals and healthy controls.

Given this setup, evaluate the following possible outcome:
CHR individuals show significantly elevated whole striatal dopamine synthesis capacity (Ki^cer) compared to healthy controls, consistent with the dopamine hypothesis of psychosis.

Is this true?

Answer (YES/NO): NO